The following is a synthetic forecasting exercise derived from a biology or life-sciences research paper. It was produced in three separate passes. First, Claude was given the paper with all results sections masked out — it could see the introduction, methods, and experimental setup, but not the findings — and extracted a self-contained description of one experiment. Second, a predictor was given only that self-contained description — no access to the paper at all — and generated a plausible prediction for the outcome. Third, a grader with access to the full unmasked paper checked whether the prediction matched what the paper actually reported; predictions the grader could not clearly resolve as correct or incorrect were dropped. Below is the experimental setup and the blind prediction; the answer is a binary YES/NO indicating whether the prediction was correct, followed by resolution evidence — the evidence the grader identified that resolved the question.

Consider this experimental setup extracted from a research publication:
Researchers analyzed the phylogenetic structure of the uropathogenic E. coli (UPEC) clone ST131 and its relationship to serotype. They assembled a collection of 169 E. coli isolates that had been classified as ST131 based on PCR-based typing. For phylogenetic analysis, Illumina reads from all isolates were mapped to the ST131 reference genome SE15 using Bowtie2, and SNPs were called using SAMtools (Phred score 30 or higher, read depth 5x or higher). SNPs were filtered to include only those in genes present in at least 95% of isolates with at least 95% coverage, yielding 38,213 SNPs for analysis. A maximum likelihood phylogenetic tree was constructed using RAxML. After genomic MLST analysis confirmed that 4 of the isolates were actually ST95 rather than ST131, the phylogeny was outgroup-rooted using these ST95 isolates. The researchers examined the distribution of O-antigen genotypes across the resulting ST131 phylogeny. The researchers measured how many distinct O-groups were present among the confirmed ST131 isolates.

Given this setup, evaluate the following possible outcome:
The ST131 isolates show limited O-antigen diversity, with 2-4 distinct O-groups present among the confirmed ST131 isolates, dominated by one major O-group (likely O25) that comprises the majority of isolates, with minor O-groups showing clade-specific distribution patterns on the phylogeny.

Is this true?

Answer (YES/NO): YES